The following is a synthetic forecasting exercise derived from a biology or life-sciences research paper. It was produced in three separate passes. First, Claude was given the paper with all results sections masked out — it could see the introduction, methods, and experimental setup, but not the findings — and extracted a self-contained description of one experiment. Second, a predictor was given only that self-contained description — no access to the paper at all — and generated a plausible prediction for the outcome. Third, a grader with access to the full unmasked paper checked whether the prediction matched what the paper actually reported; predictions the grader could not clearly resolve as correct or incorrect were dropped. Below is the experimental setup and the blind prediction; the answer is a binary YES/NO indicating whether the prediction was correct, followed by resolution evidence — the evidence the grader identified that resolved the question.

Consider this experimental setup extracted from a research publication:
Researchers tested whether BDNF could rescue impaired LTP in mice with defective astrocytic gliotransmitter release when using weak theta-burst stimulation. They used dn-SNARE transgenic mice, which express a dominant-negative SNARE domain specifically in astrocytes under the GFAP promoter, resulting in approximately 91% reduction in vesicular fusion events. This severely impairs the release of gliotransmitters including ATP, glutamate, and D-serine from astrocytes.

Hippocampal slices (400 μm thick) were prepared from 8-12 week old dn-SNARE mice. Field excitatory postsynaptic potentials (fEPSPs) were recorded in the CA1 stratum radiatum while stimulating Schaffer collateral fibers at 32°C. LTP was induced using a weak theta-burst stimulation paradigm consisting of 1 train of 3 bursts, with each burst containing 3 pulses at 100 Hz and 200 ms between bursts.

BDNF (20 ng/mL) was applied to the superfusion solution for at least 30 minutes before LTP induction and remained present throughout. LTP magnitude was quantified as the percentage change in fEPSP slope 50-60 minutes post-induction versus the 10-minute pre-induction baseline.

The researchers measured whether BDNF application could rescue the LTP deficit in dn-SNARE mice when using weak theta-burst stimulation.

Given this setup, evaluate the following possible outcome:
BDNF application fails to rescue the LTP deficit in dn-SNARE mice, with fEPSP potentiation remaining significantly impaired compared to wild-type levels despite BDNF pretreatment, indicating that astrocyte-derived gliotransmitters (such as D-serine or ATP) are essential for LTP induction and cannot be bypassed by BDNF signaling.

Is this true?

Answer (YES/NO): NO